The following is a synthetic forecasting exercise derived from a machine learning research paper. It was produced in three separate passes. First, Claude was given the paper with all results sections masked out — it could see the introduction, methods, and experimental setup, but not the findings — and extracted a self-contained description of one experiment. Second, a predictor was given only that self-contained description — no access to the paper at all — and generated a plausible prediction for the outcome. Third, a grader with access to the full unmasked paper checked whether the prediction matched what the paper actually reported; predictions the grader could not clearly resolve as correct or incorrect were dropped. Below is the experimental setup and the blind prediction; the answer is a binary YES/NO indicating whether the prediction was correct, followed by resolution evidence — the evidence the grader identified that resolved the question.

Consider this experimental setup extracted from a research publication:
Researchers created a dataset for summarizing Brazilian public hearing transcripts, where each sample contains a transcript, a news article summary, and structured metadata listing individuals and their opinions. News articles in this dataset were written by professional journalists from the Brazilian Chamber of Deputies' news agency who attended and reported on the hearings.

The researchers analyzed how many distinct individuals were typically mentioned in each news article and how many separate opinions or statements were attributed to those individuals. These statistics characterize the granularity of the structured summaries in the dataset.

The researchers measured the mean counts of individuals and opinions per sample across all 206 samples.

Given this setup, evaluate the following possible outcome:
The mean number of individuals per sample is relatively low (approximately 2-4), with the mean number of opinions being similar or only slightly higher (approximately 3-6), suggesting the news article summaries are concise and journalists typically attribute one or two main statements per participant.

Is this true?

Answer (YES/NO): NO